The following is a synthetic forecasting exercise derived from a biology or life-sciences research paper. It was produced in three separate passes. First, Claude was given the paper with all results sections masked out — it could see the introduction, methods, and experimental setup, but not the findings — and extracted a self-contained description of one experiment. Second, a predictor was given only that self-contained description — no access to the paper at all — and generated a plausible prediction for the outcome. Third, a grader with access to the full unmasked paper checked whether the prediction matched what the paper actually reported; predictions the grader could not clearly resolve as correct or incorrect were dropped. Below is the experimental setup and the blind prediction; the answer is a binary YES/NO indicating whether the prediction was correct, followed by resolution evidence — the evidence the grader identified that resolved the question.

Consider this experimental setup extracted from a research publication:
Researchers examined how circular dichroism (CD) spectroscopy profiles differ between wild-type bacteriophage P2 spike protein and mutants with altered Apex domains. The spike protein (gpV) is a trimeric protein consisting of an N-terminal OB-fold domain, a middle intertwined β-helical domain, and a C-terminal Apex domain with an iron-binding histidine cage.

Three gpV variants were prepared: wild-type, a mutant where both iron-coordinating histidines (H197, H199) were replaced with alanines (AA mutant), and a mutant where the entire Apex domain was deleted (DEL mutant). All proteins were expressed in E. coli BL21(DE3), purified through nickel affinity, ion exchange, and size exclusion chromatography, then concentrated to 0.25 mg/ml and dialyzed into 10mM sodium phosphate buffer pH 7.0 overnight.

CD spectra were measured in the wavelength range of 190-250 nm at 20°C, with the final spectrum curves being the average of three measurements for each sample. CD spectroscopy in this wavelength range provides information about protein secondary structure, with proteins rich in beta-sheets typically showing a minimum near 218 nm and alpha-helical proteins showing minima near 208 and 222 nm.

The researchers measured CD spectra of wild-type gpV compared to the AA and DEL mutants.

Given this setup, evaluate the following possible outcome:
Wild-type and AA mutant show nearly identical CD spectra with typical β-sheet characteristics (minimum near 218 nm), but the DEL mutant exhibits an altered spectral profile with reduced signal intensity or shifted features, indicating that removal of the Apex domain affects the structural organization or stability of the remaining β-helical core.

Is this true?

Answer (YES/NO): NO